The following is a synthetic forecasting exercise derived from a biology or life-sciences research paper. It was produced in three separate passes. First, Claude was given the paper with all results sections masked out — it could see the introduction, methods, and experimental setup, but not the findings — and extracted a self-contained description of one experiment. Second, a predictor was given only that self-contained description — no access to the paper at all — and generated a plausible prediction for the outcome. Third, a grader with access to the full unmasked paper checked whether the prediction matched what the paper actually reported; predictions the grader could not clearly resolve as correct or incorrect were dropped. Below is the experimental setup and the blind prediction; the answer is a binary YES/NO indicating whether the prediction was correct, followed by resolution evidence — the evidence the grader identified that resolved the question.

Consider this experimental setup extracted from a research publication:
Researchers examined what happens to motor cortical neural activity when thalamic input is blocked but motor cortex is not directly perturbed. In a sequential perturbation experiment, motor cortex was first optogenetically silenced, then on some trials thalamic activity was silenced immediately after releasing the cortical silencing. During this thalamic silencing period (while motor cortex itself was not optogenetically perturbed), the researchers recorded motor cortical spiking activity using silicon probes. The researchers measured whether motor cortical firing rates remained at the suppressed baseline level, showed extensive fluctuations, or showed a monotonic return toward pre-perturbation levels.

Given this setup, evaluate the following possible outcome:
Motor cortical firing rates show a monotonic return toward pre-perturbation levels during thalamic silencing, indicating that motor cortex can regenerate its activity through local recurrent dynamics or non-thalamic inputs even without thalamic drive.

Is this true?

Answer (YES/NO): NO